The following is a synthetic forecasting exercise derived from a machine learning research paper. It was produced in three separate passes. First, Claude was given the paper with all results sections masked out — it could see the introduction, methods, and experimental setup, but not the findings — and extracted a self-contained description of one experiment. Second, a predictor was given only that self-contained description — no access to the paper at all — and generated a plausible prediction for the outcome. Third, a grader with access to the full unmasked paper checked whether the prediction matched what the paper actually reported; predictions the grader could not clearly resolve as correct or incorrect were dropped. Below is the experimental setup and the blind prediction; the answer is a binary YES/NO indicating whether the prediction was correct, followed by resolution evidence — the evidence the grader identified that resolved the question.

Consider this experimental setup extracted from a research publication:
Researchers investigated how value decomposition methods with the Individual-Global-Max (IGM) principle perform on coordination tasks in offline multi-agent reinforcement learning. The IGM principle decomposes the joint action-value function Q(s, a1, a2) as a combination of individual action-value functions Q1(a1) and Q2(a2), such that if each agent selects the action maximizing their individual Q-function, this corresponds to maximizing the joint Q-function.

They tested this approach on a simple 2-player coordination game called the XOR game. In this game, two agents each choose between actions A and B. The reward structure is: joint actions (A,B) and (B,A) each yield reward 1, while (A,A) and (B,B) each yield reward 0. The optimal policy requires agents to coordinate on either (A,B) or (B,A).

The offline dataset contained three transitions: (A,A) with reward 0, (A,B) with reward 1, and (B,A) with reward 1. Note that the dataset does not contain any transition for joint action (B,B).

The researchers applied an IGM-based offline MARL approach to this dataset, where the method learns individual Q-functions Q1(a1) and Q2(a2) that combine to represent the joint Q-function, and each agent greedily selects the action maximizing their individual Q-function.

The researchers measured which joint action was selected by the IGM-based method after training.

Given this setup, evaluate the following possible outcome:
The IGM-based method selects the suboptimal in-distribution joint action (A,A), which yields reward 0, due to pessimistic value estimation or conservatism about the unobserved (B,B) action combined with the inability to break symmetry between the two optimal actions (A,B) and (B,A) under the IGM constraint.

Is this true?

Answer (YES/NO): NO